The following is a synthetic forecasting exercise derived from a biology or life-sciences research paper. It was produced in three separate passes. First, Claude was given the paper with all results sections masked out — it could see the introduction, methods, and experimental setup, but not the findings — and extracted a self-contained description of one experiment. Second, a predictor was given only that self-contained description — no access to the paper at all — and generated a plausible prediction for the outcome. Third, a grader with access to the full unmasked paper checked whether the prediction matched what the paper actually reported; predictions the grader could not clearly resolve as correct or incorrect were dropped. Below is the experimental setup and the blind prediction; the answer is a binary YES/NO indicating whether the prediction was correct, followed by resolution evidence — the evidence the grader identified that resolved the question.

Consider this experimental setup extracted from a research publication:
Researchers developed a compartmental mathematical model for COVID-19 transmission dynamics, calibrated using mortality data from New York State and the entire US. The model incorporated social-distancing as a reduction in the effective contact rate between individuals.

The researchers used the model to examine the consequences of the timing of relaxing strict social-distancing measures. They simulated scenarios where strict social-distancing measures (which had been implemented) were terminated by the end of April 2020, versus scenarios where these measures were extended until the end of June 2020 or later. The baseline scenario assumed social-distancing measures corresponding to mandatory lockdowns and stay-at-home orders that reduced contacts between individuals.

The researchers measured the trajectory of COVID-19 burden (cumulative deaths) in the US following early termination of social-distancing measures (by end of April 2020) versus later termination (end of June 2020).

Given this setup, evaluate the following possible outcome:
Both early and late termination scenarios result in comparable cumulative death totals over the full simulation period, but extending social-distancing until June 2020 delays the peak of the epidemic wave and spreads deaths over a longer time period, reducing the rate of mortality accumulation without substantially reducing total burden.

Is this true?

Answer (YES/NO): NO